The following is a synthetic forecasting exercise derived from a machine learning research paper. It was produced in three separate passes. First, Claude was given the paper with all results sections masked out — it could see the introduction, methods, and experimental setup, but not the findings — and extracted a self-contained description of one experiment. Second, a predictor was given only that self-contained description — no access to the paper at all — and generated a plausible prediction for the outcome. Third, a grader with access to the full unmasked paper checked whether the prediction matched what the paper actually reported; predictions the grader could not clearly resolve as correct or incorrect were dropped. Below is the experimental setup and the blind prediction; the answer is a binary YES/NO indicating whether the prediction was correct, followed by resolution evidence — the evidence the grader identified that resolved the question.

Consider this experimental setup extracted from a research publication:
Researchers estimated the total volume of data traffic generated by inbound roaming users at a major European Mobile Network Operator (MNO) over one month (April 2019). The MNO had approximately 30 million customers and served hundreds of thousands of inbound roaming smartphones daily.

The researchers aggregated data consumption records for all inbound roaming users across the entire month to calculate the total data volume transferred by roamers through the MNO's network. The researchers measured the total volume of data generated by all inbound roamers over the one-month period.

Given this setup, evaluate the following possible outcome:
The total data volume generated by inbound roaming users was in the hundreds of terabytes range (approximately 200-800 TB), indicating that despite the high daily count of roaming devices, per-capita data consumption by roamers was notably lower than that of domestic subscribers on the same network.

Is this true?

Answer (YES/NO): NO